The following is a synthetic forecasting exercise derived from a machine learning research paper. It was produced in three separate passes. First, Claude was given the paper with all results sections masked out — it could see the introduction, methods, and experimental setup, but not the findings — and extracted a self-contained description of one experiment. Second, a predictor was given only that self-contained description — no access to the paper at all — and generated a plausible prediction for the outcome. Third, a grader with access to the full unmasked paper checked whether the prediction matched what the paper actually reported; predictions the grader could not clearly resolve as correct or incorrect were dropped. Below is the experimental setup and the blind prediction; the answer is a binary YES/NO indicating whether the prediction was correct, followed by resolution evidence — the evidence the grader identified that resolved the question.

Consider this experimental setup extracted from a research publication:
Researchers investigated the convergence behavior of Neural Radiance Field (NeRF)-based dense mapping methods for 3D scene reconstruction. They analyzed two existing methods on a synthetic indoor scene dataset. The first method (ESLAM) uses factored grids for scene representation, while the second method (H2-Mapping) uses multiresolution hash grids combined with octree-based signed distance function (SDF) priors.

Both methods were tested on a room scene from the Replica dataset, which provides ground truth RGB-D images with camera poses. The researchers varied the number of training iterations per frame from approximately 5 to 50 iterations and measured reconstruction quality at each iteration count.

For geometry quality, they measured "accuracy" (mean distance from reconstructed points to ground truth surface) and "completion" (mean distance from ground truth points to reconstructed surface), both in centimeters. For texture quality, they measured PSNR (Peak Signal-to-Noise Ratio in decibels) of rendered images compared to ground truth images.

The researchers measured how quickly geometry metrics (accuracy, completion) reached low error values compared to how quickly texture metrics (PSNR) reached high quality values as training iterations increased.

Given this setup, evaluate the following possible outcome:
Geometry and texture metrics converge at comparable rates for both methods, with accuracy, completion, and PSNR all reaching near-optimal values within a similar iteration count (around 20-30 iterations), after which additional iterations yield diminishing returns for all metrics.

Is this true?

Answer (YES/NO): NO